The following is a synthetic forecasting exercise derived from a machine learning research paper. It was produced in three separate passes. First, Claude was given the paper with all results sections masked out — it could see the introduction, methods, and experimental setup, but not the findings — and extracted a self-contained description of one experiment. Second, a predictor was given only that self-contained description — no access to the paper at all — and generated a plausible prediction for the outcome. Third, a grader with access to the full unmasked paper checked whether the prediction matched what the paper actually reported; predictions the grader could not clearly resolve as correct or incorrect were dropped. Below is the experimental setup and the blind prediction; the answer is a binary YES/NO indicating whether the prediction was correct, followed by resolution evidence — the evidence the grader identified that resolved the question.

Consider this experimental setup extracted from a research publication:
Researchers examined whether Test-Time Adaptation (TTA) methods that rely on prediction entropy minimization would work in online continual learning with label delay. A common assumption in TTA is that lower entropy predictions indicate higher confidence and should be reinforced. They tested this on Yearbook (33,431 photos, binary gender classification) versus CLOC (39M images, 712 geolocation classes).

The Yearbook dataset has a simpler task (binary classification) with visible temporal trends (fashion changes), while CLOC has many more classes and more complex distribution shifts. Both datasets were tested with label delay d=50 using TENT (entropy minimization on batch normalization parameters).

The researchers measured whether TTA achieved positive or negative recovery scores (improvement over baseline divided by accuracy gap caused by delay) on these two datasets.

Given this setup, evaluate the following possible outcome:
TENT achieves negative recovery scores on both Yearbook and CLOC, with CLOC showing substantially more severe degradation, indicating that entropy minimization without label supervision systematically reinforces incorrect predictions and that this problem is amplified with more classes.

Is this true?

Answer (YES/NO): NO